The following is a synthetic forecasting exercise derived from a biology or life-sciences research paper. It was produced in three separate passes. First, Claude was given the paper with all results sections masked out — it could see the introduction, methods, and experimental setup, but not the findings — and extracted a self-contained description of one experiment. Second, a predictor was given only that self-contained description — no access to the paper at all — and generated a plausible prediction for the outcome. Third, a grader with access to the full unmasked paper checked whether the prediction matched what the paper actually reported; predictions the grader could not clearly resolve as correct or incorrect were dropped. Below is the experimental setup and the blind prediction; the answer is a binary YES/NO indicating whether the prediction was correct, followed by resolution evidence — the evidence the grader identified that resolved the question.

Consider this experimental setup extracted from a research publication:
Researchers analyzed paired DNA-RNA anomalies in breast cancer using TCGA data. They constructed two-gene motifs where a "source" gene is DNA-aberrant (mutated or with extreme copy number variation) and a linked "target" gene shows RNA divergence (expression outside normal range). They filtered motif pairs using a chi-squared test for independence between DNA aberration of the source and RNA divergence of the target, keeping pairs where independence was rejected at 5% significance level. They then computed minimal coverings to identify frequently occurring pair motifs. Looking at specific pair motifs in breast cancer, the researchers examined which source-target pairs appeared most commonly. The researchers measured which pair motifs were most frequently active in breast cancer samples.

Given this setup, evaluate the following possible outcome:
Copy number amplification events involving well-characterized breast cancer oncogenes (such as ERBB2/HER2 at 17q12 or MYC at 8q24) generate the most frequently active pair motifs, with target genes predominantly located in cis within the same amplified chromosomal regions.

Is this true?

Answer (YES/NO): NO